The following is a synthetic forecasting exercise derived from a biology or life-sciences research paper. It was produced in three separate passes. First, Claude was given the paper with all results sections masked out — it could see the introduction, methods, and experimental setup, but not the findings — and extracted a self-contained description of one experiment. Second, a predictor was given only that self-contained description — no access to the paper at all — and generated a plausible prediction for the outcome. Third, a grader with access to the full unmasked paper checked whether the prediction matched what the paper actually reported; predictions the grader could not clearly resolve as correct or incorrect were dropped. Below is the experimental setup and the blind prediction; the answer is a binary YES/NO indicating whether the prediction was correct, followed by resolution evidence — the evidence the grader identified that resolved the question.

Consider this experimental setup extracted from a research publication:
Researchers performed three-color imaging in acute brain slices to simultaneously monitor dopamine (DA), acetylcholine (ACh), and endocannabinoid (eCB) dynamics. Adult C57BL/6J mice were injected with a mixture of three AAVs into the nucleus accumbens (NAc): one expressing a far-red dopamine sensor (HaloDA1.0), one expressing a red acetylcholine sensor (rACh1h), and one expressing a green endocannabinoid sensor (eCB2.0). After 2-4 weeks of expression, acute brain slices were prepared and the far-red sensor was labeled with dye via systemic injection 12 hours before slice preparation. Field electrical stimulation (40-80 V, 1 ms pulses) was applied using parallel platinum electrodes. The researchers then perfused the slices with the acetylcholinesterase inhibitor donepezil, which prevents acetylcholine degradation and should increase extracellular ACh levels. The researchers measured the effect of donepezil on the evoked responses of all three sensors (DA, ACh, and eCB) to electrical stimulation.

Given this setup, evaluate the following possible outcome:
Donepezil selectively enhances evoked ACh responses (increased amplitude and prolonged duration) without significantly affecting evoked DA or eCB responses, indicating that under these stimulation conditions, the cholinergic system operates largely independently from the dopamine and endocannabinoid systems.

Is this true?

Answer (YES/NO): NO